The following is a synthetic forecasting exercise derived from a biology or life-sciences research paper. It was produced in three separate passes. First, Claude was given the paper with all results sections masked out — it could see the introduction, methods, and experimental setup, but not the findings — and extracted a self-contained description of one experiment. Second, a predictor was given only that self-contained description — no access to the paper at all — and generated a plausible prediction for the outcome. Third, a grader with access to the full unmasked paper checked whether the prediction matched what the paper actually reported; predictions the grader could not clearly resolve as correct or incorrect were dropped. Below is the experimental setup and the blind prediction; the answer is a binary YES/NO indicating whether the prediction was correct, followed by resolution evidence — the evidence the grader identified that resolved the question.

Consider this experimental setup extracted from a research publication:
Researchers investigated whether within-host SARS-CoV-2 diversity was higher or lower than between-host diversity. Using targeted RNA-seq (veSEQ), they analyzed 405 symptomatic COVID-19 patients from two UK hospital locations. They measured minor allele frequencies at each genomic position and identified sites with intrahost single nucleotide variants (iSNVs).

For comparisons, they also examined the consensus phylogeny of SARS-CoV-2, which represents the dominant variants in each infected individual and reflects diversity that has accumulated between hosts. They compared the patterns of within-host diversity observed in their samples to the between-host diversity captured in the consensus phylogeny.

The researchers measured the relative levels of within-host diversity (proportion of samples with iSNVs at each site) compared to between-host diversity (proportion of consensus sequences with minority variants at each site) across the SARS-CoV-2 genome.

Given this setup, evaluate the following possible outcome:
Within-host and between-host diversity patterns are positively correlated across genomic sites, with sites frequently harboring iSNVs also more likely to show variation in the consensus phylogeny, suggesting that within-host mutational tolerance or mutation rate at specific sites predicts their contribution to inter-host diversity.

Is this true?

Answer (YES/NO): NO